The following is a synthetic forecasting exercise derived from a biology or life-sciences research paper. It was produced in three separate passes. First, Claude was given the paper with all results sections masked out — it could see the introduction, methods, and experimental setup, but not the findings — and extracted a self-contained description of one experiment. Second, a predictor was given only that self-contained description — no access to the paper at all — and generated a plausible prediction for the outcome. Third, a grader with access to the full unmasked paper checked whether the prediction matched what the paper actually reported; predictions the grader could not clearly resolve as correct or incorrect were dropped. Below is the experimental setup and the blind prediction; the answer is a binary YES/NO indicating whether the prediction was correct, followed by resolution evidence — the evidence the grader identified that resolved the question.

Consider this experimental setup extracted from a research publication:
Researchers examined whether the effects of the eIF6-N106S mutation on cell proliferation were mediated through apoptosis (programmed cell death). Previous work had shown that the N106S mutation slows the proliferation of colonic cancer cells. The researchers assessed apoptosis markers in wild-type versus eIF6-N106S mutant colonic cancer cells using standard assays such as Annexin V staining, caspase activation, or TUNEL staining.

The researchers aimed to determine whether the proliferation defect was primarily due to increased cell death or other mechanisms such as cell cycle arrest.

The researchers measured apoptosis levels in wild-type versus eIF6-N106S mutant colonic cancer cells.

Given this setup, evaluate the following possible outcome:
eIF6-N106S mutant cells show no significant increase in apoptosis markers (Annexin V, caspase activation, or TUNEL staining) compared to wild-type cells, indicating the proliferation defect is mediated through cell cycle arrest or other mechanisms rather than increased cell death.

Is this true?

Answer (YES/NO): NO